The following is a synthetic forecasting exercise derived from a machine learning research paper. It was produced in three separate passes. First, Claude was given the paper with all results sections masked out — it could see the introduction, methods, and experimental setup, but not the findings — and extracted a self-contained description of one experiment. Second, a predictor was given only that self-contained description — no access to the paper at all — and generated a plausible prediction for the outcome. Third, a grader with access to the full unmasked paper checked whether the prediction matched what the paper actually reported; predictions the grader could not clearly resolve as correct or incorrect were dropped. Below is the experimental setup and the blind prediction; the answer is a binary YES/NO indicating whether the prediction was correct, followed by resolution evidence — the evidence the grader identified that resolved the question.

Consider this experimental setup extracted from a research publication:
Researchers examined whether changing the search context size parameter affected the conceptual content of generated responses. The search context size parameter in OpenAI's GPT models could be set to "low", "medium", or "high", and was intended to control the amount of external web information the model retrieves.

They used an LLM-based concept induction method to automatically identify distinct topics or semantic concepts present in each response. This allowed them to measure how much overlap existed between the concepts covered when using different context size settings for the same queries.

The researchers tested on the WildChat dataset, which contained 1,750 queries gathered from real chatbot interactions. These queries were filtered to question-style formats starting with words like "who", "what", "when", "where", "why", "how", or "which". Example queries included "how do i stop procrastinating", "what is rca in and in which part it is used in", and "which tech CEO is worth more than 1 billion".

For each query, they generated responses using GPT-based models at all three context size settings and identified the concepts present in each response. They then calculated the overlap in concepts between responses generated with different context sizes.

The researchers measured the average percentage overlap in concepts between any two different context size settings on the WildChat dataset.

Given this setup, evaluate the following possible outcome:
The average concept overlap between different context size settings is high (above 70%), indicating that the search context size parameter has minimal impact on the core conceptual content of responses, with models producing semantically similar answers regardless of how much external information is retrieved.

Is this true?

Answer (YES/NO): NO